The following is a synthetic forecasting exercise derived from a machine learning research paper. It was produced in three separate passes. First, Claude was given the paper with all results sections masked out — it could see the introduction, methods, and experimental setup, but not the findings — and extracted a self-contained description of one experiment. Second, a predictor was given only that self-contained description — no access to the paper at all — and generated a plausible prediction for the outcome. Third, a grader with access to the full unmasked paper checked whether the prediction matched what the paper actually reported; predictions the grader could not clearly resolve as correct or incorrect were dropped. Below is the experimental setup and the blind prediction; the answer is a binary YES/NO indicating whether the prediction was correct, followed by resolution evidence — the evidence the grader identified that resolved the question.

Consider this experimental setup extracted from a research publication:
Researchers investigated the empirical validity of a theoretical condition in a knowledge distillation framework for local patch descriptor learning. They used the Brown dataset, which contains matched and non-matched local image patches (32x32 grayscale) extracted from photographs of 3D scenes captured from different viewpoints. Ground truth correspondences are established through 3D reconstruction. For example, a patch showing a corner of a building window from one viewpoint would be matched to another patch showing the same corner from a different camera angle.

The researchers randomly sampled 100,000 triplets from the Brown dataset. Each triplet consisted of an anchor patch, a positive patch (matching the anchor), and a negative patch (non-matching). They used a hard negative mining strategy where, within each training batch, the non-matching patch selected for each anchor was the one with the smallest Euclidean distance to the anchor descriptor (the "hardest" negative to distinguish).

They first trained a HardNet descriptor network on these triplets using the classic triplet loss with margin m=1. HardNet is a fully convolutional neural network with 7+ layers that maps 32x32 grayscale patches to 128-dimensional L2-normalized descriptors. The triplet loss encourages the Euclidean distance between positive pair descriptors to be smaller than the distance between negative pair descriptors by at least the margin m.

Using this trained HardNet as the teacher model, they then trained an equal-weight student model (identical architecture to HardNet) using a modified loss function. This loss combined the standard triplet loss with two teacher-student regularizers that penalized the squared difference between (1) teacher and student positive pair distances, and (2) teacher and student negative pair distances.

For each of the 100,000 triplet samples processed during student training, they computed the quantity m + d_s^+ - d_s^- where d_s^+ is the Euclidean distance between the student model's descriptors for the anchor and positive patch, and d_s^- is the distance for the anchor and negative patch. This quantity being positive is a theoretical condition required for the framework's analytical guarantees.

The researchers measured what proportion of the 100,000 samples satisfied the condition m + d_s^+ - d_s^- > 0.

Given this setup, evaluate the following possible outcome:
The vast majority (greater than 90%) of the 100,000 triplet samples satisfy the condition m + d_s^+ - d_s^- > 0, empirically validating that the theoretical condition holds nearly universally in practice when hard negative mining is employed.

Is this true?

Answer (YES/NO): YES